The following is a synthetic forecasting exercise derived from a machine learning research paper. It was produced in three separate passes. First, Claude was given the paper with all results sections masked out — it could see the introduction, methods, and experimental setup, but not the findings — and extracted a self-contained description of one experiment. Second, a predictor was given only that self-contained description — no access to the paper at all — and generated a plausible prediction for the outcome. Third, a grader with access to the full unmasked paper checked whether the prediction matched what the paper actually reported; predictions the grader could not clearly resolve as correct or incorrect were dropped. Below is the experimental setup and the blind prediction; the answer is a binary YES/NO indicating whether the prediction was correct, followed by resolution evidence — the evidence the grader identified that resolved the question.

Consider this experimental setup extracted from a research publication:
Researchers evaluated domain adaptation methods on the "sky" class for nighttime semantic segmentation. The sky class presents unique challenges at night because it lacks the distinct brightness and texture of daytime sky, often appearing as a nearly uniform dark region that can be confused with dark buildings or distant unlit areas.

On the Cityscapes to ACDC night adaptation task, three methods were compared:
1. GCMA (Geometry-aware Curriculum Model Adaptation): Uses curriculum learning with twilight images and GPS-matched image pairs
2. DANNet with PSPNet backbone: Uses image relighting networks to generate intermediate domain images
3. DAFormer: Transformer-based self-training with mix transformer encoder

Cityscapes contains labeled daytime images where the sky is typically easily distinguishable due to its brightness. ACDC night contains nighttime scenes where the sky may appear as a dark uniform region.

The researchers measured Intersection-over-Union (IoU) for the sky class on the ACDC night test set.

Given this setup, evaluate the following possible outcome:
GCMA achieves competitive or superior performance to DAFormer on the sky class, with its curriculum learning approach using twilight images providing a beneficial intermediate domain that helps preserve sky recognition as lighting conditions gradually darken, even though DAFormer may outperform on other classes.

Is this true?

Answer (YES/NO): NO